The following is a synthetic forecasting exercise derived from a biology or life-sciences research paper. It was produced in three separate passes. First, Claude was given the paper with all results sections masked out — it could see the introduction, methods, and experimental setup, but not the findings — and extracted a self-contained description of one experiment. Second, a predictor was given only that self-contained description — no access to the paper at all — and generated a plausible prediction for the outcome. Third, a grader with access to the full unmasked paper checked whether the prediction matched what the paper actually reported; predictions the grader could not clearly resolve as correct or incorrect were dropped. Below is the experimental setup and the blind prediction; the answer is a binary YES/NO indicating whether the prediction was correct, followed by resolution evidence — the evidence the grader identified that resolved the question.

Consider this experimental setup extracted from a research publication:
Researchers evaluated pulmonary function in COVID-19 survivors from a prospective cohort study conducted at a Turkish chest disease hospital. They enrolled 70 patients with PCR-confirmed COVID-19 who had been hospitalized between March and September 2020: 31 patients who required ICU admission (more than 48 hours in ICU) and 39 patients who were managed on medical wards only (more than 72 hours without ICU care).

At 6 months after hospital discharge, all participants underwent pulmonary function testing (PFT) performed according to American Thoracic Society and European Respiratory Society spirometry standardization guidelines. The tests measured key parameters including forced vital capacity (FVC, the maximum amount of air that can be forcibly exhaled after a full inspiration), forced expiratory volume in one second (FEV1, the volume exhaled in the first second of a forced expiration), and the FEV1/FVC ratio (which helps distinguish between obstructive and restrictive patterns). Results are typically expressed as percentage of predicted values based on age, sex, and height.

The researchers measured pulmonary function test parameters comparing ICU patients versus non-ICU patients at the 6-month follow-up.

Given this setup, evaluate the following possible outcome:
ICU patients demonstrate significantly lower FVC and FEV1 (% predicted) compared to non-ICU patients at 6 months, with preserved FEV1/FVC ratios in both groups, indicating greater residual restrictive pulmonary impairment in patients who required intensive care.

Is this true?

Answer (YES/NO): NO